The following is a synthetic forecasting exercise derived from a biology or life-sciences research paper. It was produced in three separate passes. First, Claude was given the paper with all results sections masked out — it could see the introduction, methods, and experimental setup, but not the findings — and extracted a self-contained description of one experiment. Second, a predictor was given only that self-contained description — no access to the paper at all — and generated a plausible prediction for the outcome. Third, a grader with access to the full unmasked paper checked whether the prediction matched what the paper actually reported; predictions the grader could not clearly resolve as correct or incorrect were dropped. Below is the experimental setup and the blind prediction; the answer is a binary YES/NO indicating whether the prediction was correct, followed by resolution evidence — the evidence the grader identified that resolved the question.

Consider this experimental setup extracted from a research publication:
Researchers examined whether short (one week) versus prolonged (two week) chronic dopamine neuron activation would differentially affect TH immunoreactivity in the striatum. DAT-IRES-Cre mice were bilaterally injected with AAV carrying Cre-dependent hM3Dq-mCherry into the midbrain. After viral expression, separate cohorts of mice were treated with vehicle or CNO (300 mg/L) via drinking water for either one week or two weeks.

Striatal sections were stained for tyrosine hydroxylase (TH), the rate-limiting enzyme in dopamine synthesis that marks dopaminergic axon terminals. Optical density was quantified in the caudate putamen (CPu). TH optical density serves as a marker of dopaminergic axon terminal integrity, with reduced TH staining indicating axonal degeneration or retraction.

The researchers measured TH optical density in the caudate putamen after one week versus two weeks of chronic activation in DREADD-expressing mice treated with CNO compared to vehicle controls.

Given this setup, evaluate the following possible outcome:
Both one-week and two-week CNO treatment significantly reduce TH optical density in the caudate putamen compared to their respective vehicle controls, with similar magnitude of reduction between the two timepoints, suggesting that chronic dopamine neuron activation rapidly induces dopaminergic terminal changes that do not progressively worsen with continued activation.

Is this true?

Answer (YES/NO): NO